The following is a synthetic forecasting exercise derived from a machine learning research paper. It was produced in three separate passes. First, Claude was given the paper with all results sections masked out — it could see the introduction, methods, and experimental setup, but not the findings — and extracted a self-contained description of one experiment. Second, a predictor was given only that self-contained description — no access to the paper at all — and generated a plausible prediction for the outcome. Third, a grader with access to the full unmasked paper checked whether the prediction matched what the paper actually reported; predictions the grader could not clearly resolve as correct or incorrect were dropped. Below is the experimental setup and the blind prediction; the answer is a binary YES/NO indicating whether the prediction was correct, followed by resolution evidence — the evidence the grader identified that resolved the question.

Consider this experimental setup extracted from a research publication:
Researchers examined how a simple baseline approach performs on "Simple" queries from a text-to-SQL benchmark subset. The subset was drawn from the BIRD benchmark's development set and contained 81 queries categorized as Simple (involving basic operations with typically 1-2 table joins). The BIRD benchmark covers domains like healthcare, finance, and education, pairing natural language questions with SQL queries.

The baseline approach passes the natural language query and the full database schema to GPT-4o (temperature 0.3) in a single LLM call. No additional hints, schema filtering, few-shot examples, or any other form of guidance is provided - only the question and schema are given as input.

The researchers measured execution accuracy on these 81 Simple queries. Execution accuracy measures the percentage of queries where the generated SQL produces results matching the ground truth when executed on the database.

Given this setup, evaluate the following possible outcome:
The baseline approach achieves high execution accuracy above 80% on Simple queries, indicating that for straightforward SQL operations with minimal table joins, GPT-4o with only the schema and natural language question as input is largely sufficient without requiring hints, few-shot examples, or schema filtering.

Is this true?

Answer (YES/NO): NO